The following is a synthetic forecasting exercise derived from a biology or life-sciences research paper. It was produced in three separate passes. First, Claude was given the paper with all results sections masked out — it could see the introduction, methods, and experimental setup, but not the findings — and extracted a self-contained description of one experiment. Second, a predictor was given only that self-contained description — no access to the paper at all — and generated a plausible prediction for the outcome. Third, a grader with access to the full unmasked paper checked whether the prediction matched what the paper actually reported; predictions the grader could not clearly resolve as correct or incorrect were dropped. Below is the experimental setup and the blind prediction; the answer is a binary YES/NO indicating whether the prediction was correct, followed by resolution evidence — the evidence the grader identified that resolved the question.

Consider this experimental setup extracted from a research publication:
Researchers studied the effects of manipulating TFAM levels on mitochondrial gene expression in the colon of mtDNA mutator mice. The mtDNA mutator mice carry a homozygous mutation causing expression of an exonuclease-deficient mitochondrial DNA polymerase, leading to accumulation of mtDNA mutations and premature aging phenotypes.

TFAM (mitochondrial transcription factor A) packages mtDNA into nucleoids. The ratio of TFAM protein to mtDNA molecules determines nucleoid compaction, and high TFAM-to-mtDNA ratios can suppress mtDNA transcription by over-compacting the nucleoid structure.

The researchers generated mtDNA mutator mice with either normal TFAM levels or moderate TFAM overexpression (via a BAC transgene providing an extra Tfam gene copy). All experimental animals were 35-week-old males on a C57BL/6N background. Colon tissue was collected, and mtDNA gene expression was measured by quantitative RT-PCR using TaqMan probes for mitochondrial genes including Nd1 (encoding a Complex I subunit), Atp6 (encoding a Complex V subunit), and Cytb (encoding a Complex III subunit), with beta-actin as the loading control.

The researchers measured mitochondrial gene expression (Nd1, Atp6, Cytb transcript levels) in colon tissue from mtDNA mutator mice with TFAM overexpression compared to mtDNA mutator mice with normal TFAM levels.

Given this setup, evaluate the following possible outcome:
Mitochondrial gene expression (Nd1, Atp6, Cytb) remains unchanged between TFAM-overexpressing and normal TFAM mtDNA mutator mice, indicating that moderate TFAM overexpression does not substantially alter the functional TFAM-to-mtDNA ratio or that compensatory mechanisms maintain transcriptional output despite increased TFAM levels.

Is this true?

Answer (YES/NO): NO